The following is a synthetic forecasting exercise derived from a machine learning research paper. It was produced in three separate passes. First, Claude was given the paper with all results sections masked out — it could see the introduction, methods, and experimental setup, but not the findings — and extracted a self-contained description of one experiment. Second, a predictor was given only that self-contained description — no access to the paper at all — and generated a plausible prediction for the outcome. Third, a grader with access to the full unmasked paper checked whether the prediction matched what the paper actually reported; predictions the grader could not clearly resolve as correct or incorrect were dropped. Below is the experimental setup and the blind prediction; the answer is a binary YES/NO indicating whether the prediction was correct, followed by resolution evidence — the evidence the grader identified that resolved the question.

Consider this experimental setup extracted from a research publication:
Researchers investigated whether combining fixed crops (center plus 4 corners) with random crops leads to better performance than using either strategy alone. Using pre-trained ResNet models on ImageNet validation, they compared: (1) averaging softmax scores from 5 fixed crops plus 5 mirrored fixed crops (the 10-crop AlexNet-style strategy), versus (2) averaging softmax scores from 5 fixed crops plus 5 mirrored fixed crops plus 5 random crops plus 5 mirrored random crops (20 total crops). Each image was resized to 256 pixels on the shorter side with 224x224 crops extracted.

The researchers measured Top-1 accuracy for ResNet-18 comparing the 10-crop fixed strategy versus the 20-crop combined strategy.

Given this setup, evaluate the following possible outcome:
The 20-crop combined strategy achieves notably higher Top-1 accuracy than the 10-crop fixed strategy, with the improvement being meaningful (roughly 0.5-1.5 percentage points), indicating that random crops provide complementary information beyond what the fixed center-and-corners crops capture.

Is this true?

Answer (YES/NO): NO